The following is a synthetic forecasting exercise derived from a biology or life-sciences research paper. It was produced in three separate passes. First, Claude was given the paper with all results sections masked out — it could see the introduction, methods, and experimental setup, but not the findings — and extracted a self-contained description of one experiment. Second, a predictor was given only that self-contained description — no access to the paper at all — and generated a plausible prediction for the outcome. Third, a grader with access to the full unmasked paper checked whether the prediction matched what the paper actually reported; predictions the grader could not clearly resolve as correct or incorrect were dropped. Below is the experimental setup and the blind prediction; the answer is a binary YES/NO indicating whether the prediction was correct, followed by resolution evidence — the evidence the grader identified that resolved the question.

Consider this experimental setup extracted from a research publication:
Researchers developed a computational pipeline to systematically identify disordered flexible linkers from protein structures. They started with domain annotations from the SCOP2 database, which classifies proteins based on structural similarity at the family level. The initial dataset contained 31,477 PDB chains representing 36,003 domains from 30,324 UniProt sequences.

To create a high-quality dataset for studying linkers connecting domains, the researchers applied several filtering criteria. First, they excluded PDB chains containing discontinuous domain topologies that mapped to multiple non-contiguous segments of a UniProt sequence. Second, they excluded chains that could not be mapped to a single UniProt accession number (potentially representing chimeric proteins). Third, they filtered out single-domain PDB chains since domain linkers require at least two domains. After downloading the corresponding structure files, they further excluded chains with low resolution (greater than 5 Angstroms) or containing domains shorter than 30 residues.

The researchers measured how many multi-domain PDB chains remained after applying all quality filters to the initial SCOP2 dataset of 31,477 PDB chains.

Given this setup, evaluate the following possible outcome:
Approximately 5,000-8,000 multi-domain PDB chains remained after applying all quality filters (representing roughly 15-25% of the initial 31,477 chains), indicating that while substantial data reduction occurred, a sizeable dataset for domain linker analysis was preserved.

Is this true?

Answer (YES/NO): NO